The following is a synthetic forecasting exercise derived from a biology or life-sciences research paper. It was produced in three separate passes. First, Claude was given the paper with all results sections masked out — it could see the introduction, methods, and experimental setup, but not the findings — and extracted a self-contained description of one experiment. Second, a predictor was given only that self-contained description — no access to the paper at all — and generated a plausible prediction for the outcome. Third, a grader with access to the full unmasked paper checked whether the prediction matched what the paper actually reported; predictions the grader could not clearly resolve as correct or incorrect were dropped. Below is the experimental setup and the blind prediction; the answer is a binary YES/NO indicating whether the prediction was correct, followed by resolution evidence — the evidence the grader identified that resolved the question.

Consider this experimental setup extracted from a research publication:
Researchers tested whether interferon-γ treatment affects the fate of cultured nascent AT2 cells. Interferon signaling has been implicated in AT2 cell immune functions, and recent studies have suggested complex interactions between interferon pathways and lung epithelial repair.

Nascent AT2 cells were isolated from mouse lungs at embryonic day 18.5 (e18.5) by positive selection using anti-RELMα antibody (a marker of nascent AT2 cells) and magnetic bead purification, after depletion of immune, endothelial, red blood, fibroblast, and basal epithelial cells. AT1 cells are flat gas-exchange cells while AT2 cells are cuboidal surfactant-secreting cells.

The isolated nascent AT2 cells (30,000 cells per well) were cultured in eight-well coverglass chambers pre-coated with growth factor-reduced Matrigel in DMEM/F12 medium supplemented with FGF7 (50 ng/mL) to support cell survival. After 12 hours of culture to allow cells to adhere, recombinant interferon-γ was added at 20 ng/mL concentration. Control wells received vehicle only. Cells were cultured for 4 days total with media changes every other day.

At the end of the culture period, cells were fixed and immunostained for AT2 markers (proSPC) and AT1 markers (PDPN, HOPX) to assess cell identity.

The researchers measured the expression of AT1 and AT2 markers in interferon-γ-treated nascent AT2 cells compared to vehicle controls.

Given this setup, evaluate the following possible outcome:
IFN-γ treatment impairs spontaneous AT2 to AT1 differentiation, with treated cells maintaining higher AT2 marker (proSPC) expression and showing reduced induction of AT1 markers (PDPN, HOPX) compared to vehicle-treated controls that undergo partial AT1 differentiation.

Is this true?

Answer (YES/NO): NO